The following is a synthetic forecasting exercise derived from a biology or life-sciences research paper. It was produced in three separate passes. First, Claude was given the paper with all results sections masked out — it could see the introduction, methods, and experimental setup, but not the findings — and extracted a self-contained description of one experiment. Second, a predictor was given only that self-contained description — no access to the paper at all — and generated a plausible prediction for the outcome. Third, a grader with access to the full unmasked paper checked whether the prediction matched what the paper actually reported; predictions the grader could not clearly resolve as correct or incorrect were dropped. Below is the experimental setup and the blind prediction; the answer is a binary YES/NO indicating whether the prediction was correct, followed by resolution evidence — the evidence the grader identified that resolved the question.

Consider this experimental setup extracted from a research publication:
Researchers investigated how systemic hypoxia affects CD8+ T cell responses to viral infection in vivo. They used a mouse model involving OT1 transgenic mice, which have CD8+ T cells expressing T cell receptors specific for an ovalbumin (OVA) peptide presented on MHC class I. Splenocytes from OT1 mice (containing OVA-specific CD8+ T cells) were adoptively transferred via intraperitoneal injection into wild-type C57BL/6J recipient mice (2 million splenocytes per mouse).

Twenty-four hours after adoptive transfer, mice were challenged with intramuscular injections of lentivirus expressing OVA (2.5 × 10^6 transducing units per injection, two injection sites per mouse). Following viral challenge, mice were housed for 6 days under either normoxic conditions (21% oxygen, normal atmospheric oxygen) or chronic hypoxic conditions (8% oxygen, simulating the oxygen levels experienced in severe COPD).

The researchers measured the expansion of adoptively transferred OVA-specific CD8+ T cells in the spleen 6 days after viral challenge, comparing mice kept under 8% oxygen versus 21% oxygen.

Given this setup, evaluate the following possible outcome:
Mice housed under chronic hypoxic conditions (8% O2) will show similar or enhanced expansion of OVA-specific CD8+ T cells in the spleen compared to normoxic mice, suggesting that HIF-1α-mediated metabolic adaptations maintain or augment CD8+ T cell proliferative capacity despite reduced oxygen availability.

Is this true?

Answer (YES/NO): NO